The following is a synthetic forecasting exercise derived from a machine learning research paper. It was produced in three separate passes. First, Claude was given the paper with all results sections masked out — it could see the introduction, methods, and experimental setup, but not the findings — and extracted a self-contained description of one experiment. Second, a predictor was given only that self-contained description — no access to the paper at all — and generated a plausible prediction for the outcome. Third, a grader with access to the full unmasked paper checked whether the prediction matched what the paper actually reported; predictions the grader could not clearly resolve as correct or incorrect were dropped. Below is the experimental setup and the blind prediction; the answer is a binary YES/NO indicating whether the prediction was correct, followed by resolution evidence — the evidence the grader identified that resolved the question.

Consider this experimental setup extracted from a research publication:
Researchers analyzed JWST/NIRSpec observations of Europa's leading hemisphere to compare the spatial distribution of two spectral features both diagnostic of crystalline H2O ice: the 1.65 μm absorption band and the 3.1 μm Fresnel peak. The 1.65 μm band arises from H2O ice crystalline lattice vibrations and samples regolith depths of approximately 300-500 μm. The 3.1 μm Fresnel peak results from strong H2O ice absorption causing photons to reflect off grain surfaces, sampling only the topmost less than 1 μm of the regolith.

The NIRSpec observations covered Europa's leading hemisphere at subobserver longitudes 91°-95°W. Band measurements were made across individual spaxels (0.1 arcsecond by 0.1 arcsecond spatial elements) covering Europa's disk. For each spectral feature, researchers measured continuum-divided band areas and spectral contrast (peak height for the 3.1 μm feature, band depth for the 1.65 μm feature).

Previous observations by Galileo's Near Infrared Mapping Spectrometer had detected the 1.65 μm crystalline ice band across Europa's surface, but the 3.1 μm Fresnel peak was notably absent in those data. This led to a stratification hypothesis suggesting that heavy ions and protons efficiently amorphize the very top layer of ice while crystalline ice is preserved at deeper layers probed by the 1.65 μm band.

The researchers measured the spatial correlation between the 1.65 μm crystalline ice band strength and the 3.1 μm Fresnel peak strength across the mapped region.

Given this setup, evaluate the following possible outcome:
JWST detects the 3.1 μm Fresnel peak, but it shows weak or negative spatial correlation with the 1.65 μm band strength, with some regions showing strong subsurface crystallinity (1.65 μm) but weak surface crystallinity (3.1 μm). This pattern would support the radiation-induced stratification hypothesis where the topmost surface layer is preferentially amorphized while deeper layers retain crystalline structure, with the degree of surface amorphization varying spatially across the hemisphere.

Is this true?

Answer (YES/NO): YES